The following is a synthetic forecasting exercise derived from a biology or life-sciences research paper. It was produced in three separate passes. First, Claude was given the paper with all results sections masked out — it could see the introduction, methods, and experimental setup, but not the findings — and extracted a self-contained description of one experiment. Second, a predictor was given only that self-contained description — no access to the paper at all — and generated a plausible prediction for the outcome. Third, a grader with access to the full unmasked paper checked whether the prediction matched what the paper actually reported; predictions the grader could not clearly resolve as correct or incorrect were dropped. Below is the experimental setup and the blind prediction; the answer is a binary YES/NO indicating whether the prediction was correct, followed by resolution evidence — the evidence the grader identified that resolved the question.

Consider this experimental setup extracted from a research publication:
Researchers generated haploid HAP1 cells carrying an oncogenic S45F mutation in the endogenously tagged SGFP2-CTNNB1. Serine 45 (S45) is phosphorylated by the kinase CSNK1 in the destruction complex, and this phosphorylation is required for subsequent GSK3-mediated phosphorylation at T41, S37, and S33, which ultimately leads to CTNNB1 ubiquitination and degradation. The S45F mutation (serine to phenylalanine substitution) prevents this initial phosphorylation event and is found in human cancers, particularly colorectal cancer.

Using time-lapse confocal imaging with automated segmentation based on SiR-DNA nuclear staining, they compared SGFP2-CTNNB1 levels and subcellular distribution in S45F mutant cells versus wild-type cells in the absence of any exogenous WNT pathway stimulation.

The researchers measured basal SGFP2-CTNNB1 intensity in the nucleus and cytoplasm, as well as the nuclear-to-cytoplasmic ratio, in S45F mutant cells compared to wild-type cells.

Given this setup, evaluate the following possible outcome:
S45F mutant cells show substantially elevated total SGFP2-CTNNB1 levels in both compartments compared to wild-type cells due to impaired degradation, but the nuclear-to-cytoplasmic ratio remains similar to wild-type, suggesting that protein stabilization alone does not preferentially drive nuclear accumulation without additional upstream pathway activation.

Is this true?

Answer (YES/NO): NO